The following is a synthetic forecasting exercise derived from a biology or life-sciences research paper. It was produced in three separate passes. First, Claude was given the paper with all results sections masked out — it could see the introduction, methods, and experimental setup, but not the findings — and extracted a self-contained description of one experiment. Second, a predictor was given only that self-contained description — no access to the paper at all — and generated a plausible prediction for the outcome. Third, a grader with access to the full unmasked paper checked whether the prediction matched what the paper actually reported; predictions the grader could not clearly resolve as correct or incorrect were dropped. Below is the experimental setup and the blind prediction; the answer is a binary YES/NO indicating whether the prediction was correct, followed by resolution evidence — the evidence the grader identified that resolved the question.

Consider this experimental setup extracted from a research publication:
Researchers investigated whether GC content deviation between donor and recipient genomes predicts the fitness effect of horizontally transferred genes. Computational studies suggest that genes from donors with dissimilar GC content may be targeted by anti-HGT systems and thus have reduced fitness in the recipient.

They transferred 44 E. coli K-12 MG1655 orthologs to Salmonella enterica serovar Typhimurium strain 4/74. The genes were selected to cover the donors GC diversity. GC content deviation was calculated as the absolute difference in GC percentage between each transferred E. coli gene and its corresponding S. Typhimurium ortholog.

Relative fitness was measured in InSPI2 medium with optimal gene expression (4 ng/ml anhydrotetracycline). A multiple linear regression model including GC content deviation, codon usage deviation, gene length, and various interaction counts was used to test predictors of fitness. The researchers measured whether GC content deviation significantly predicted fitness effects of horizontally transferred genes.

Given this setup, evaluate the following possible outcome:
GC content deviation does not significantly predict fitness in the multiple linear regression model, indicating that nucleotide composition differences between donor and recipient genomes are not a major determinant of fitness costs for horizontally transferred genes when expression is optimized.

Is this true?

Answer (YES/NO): YES